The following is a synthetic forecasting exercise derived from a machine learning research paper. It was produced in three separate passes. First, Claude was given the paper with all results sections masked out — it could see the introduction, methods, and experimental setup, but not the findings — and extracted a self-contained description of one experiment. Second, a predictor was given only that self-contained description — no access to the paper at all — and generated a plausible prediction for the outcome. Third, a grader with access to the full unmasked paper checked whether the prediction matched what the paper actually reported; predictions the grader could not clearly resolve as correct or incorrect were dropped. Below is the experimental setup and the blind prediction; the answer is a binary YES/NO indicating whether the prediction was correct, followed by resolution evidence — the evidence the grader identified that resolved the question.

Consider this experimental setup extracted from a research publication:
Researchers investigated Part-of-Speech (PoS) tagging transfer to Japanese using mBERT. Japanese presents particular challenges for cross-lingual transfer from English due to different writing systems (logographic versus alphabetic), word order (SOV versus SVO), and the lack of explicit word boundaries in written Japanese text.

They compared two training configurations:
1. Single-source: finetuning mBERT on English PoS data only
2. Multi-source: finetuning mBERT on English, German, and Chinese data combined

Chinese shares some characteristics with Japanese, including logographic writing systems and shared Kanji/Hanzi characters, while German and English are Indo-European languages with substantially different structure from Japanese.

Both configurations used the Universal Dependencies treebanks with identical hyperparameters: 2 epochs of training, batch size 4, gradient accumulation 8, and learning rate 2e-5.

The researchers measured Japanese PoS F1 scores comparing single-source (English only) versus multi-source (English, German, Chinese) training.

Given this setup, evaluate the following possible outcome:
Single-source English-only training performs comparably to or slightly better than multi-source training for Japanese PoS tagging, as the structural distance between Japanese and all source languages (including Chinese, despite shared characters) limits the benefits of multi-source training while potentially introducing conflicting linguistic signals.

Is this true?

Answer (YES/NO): NO